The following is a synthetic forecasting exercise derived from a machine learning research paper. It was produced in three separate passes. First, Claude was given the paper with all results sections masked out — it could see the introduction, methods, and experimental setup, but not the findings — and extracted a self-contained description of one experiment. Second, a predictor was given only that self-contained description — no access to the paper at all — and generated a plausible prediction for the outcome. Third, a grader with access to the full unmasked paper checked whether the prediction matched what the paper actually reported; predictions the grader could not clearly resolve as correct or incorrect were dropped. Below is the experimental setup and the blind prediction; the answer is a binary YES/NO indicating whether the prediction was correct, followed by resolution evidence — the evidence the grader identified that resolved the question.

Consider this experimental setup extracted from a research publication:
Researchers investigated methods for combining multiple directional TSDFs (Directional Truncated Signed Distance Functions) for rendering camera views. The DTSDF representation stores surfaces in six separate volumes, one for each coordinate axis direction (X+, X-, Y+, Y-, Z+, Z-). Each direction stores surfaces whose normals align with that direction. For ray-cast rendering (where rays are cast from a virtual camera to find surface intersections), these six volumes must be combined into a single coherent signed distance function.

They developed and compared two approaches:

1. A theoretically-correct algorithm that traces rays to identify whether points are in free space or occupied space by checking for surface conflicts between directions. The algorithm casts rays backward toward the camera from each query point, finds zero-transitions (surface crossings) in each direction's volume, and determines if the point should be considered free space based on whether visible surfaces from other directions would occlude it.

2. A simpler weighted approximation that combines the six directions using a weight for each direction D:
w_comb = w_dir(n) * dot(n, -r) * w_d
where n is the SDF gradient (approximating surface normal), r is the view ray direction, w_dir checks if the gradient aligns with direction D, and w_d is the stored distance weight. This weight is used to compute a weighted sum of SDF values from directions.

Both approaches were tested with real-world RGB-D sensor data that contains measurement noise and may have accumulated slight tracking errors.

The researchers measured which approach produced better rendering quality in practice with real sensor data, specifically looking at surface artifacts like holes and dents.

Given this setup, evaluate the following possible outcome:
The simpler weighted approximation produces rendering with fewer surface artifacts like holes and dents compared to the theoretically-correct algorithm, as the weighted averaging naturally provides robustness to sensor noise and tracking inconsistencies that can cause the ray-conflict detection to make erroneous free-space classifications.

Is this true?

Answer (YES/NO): YES